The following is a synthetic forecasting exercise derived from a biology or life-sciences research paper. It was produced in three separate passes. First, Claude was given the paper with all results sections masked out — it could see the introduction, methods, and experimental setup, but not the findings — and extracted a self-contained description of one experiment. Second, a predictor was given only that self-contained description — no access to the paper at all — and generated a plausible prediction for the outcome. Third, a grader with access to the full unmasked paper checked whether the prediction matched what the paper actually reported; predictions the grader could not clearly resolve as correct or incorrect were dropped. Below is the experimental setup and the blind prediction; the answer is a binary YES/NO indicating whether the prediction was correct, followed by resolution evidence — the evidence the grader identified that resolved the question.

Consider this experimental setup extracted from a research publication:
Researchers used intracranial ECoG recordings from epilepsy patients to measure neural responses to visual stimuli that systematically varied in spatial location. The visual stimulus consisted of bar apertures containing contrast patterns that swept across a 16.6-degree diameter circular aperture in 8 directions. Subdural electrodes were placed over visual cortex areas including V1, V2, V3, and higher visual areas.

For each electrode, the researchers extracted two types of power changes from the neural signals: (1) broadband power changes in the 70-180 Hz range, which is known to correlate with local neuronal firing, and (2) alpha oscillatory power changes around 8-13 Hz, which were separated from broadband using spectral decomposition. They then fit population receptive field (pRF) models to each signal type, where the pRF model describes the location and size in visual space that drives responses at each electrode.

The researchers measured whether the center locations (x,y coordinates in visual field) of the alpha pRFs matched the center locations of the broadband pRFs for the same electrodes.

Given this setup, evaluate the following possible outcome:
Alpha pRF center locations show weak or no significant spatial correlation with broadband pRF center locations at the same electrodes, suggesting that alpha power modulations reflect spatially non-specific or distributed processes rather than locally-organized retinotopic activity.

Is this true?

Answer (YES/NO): NO